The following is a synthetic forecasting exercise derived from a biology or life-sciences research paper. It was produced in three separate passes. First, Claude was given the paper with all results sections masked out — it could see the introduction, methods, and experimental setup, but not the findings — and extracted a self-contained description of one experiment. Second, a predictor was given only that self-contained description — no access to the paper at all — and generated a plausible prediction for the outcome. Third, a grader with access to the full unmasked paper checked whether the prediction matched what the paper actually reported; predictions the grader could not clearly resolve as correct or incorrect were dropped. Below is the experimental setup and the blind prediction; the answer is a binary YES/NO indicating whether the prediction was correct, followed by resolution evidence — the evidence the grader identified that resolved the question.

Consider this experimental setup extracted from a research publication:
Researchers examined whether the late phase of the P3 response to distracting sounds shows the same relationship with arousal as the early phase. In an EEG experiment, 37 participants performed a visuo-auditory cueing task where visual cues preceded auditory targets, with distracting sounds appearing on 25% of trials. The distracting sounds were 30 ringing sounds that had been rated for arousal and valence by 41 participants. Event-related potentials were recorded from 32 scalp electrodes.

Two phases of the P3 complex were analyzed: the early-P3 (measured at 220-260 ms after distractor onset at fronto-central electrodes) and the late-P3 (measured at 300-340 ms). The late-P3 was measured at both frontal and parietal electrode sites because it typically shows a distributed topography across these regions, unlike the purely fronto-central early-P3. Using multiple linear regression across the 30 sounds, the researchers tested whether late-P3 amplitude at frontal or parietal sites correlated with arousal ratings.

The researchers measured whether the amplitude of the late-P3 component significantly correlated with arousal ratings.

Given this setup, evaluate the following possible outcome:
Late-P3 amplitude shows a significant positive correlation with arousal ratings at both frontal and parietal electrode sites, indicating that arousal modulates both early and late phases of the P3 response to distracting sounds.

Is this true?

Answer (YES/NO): NO